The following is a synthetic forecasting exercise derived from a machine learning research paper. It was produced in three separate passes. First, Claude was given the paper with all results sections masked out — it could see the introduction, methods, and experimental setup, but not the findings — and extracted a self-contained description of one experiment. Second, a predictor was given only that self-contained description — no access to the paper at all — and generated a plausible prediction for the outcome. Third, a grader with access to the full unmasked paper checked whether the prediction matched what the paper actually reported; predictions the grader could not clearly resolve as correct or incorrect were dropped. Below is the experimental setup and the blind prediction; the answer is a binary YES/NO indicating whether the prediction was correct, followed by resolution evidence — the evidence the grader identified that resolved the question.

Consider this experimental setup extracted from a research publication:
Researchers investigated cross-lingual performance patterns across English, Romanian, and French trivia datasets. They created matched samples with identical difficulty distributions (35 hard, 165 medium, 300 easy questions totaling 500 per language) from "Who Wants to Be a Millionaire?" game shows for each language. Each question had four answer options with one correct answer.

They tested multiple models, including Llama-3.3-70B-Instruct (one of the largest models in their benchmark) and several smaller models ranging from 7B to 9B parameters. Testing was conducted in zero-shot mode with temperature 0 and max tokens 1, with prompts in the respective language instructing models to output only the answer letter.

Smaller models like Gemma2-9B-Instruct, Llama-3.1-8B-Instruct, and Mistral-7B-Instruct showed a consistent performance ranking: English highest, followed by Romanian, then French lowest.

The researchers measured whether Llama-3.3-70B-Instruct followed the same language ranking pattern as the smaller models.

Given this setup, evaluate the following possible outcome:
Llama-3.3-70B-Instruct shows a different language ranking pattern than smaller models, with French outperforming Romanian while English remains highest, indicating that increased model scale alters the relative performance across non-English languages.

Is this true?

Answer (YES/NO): YES